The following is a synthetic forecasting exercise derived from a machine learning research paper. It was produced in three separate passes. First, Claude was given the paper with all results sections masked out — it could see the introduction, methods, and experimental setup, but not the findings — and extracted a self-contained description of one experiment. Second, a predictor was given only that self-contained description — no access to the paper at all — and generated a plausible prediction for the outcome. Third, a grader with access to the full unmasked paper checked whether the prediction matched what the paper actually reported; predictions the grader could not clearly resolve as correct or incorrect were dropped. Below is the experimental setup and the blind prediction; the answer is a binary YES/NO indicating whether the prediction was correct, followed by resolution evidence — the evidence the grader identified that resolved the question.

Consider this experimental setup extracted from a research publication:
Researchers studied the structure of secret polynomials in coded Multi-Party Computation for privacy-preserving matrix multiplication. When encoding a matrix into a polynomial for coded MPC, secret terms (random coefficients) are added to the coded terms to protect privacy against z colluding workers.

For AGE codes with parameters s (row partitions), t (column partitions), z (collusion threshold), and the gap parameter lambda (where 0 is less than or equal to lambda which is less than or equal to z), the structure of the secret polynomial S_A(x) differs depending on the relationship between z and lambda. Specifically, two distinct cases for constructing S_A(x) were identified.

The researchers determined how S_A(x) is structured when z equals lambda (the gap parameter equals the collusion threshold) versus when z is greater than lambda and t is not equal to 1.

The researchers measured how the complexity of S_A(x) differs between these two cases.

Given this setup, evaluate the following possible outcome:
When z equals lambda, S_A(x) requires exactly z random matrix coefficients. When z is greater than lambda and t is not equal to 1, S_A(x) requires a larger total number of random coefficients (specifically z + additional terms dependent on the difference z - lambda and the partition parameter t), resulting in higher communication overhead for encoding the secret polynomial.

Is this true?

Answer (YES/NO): NO